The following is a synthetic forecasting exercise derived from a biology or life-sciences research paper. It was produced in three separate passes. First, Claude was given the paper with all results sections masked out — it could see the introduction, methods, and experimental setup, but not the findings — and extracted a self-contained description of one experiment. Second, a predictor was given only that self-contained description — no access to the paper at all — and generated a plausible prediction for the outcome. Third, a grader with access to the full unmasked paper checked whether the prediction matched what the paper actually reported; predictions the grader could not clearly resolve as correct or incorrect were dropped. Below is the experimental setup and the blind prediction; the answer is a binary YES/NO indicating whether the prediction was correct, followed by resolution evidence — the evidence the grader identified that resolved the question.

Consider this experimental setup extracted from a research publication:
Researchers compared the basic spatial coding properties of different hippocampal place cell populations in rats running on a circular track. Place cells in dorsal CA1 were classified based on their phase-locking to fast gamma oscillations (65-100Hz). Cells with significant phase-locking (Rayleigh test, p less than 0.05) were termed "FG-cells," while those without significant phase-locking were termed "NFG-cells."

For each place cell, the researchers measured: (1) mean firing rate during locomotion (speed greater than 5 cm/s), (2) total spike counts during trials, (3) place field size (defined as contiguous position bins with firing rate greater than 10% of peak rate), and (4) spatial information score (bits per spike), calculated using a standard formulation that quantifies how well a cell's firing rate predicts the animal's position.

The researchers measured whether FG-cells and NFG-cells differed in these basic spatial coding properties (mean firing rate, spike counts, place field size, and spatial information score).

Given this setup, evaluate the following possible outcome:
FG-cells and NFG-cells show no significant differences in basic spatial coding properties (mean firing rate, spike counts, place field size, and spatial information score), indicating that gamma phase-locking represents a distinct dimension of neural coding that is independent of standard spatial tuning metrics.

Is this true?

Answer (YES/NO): NO